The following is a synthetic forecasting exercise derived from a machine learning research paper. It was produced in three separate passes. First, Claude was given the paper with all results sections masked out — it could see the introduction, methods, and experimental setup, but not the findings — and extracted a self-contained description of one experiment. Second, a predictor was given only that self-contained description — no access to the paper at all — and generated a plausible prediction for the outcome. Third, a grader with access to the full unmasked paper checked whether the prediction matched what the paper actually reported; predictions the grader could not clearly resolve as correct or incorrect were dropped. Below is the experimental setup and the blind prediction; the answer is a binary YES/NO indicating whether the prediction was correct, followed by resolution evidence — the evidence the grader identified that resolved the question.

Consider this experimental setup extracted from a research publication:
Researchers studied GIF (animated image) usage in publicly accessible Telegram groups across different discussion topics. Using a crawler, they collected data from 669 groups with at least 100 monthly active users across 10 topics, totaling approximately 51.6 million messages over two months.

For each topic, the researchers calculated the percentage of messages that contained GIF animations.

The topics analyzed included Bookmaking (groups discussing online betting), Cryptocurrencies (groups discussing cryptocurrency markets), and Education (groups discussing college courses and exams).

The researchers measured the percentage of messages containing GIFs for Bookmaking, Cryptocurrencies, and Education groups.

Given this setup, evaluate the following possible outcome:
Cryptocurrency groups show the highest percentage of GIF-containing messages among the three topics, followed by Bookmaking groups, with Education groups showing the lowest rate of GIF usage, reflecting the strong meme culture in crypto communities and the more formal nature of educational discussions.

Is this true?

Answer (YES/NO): YES